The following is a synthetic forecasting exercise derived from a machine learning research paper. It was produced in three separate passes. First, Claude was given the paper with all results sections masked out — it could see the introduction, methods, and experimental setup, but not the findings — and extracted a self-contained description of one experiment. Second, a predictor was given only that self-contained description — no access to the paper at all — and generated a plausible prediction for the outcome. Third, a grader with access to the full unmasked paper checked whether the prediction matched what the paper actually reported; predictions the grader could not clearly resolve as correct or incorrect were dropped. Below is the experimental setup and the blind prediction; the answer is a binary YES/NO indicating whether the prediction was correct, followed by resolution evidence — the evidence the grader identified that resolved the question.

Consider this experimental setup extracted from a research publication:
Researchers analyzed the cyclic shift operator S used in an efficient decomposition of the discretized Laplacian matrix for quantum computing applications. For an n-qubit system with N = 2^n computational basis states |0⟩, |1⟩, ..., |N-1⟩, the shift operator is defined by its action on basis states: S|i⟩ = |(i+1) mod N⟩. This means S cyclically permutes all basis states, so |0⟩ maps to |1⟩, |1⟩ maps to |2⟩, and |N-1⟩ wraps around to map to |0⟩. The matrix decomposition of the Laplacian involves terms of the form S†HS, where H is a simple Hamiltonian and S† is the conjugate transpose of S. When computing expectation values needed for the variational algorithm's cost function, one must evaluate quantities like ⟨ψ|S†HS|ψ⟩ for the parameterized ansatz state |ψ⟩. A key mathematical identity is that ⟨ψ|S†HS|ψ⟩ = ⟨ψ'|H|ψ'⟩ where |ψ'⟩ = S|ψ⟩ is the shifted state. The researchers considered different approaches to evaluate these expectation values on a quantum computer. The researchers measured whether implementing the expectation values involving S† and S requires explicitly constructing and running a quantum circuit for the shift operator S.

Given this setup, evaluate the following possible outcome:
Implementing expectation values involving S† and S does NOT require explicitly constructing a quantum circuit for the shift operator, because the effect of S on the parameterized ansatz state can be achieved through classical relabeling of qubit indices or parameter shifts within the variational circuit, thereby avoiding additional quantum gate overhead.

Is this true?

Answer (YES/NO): NO